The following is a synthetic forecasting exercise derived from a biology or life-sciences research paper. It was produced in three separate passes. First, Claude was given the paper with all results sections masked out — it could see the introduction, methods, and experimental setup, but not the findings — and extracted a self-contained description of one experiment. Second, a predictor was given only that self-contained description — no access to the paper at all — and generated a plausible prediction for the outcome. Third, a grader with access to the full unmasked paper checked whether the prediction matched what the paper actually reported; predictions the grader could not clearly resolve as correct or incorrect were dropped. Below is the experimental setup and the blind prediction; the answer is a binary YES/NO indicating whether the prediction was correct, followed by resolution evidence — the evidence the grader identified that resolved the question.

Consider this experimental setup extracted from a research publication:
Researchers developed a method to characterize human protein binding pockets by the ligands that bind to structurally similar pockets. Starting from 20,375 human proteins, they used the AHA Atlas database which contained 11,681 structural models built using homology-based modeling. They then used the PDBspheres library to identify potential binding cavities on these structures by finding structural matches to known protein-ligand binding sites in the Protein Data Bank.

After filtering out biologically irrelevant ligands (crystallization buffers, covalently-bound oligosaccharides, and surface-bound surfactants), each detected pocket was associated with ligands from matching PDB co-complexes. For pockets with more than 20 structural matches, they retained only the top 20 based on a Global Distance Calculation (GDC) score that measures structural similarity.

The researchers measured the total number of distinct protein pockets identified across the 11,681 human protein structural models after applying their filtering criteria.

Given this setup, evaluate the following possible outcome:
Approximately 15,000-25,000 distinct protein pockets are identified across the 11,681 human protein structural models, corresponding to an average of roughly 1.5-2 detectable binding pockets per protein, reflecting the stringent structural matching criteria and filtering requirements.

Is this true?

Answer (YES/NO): YES